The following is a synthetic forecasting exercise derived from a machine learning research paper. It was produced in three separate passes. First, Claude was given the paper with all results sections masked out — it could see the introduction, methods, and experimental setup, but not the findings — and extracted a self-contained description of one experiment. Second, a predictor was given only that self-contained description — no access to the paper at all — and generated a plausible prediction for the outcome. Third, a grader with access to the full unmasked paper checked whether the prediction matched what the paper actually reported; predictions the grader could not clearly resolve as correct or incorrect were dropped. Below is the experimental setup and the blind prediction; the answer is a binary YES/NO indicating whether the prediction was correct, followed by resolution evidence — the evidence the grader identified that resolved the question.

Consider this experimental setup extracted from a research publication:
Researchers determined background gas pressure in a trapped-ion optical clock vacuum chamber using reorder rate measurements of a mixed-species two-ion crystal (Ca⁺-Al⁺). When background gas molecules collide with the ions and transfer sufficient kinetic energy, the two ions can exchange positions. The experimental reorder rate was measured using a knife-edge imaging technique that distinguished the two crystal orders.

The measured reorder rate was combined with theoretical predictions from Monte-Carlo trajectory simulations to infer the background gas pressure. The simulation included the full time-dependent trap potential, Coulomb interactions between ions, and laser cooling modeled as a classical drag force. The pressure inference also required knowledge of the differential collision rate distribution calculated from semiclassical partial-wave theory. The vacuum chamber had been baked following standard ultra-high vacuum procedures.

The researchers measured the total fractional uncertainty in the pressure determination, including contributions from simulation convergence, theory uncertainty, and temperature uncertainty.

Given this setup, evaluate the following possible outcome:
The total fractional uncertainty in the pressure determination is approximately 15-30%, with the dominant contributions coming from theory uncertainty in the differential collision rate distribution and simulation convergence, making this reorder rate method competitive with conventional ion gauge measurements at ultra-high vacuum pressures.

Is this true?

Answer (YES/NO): NO